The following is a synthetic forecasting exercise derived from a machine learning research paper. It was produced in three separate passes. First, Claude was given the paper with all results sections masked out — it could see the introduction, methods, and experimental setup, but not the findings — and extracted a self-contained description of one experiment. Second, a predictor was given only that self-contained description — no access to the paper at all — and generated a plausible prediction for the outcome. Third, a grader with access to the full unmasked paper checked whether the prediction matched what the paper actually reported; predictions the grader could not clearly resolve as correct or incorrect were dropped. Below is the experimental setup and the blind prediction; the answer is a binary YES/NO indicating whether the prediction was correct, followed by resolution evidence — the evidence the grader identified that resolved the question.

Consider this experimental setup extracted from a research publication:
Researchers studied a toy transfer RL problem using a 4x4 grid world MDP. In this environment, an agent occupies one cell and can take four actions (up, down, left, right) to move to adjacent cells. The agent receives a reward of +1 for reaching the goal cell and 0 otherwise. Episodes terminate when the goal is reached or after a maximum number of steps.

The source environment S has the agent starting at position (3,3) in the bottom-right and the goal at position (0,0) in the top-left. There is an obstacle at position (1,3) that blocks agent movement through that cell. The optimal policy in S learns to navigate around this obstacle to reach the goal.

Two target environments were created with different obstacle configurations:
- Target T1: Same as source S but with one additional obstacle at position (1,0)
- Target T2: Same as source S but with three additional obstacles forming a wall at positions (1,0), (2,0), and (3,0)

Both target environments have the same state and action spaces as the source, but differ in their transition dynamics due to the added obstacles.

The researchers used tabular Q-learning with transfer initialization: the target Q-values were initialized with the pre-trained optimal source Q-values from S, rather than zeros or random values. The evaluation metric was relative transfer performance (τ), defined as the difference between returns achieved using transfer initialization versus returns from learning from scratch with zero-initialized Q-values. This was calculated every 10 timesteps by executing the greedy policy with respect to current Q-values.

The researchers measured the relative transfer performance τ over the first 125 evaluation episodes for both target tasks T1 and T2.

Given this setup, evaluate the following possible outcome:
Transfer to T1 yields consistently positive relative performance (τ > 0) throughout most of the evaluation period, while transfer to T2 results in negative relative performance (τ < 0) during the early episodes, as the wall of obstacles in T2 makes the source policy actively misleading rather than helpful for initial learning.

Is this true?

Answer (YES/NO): NO